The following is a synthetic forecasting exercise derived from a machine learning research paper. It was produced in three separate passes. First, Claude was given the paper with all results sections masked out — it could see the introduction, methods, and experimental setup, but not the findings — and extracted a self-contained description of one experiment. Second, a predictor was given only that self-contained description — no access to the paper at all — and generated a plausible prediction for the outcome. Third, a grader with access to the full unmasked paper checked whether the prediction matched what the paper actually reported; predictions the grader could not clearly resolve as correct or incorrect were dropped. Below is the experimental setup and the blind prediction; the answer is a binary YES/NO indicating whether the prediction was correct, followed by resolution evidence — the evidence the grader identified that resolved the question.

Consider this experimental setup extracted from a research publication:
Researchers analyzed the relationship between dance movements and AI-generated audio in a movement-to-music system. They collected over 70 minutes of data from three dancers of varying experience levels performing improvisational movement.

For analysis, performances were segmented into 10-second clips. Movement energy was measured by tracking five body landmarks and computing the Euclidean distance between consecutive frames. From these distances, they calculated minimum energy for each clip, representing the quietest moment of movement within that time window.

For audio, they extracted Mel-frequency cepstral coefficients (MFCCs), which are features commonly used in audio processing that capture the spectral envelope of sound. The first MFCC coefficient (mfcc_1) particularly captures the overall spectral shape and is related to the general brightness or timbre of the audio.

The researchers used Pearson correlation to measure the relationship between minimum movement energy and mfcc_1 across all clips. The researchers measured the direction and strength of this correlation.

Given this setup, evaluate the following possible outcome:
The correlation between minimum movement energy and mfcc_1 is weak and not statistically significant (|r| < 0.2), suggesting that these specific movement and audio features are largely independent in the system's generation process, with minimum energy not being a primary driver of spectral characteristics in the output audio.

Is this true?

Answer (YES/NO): NO